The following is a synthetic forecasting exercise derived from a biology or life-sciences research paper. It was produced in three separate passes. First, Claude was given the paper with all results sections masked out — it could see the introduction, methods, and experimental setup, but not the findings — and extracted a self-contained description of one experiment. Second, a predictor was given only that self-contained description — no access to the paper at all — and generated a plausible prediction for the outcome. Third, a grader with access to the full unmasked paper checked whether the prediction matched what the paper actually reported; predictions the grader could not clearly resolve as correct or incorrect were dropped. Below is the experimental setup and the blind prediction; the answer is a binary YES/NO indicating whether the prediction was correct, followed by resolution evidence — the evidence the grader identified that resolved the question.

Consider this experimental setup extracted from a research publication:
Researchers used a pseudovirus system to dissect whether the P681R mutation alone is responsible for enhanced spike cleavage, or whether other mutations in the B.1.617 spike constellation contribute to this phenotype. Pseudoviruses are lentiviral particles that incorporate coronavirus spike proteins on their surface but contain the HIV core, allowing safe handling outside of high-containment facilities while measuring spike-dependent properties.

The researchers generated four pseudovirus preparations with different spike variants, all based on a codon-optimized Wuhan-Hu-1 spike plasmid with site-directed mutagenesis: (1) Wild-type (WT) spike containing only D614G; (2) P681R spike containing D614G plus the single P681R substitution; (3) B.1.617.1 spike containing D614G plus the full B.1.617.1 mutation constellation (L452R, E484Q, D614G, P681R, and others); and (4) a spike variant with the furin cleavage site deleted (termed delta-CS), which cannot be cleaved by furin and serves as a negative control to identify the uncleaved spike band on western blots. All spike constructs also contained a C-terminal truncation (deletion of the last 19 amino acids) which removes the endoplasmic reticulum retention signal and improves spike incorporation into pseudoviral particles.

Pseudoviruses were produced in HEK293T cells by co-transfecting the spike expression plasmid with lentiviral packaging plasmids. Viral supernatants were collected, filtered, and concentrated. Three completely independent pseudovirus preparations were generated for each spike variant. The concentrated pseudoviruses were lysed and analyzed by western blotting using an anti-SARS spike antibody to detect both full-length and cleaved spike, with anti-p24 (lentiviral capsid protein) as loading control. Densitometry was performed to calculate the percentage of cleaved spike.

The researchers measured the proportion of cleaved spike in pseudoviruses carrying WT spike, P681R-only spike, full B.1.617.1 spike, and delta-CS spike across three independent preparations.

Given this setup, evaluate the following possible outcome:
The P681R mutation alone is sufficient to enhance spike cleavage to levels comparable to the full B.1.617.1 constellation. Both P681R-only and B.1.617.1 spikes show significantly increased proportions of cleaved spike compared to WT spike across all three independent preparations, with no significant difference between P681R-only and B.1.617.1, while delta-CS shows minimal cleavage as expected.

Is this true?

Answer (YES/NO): YES